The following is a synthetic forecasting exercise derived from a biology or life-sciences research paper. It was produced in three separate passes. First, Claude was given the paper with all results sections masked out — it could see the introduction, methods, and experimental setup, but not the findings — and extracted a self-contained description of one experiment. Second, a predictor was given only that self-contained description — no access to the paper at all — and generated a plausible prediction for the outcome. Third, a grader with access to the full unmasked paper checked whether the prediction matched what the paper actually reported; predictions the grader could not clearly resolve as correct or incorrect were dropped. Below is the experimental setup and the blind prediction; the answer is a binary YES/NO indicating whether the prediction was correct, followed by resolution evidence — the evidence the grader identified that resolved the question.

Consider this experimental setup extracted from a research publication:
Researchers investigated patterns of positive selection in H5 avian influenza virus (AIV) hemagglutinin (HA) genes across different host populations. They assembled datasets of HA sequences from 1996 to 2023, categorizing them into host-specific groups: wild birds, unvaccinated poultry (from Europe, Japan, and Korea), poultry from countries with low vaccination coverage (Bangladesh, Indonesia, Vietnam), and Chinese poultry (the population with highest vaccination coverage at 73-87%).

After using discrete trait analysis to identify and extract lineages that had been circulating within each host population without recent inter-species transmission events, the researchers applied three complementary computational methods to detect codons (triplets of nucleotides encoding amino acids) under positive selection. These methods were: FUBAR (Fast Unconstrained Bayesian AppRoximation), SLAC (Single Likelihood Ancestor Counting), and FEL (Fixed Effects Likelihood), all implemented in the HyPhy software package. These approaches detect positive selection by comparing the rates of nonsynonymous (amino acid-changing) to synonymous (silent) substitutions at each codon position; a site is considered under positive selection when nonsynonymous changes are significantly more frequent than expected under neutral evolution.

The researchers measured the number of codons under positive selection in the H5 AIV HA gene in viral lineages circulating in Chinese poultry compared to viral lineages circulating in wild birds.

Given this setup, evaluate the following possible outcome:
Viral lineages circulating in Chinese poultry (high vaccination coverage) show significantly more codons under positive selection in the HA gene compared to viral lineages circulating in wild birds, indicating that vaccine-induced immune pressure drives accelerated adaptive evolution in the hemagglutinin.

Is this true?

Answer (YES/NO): YES